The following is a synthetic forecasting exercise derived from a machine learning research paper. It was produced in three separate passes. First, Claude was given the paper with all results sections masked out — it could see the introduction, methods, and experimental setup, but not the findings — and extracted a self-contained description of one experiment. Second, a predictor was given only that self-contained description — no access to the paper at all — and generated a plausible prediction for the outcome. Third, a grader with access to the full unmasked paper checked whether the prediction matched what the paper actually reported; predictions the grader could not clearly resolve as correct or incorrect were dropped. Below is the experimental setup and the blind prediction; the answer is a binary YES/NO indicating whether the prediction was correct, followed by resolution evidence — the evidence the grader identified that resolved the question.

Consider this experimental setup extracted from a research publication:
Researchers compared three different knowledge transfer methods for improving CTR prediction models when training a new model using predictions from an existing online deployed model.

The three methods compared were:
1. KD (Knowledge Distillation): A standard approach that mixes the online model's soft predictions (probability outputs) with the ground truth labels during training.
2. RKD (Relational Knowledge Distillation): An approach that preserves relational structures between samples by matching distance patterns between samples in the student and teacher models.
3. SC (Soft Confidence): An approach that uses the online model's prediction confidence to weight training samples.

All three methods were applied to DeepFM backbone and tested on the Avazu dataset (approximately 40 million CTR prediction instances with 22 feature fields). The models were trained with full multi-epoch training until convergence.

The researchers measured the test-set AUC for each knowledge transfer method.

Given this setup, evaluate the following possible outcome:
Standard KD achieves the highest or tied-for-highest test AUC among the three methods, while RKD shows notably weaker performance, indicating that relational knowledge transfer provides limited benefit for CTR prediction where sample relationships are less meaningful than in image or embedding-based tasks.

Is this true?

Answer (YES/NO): YES